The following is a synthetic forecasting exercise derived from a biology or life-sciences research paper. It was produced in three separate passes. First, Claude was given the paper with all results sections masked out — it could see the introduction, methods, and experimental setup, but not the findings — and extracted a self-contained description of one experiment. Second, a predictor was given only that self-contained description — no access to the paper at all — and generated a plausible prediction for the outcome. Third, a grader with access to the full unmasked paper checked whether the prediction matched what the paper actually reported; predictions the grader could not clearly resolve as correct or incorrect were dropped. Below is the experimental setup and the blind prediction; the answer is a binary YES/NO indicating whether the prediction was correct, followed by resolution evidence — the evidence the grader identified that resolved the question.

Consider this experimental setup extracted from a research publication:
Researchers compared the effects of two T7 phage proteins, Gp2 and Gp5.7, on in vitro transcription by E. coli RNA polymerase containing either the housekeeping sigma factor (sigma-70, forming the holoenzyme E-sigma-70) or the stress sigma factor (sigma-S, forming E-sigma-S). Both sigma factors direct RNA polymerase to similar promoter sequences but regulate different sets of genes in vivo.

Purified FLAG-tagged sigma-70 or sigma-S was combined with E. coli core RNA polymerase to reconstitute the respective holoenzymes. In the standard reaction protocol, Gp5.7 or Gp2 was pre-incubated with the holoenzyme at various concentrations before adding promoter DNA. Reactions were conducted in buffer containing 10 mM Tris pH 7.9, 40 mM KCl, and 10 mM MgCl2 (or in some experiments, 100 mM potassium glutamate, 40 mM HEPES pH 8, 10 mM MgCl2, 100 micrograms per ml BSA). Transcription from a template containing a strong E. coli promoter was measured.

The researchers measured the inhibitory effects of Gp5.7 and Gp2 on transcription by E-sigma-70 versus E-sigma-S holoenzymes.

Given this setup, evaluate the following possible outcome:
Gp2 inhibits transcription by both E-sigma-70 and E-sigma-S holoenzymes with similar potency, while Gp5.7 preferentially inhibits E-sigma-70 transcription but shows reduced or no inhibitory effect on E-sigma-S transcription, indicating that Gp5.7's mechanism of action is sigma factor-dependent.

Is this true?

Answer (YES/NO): NO